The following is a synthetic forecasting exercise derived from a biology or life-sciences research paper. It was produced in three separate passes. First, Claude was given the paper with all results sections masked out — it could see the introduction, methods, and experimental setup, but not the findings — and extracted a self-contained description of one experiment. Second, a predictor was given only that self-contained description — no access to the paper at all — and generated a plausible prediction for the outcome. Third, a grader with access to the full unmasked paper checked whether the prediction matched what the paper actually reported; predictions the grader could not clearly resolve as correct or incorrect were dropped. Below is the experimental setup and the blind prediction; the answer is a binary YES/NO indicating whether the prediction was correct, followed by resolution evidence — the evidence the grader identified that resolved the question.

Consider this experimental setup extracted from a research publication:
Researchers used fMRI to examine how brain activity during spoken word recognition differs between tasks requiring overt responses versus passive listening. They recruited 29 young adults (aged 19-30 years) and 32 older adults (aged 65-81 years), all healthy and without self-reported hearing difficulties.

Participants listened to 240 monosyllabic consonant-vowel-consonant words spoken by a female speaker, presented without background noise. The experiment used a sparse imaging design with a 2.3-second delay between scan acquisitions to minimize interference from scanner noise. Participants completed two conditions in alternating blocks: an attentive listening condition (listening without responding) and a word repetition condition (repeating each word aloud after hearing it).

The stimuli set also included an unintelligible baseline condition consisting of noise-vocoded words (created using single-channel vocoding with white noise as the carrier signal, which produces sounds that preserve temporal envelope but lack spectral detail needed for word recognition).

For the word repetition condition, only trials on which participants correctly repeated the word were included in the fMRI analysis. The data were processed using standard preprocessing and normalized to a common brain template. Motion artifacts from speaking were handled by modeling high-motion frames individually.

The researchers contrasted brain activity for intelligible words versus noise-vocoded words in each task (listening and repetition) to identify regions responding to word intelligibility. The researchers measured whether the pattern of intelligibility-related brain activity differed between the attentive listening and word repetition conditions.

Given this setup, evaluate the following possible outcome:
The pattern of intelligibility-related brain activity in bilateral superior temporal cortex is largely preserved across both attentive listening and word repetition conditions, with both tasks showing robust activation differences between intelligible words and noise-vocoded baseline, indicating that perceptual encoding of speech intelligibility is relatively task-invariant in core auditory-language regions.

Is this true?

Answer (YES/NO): YES